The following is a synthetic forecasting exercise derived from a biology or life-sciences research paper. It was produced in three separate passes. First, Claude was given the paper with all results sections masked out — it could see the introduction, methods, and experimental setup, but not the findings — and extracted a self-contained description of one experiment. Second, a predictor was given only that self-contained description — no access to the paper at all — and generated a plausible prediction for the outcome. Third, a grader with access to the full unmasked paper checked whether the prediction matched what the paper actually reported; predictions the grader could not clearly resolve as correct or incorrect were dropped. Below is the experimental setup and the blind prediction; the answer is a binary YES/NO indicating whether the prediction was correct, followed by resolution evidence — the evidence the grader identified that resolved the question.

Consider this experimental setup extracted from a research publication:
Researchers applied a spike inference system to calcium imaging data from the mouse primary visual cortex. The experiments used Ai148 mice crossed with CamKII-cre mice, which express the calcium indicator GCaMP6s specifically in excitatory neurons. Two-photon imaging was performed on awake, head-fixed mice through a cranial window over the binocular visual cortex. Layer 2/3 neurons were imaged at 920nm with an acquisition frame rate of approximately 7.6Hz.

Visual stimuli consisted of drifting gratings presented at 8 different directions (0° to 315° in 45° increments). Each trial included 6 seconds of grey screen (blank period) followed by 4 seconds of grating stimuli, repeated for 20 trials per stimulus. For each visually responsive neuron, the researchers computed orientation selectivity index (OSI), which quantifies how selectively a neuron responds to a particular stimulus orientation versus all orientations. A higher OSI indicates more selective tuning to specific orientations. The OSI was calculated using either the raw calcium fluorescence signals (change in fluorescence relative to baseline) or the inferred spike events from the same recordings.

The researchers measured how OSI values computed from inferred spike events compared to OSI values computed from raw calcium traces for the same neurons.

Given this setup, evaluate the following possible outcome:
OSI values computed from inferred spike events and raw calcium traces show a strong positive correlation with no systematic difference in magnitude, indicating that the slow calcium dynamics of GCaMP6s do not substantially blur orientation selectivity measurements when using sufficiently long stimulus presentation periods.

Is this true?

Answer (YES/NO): NO